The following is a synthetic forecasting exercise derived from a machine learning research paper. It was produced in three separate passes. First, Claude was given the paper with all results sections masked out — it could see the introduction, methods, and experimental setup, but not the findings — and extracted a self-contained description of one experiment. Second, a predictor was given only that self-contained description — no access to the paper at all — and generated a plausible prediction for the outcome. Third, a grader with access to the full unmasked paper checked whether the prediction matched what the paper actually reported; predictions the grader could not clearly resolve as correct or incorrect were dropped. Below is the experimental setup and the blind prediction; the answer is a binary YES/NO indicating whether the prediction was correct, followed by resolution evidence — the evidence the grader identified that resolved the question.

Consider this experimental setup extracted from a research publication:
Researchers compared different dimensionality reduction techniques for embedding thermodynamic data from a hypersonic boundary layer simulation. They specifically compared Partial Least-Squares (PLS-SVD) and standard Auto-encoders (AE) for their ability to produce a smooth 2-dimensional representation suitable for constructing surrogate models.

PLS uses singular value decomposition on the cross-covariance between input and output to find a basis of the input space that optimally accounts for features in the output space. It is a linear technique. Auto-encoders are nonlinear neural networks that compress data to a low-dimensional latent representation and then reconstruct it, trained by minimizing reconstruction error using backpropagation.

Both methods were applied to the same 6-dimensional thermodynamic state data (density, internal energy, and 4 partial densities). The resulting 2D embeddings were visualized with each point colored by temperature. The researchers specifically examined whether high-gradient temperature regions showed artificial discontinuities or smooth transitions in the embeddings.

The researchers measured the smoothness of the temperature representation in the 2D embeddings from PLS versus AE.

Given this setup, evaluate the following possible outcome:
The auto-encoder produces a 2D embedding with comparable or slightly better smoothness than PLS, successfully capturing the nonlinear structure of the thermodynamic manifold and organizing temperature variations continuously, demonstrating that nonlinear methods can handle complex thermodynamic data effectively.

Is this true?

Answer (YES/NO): NO